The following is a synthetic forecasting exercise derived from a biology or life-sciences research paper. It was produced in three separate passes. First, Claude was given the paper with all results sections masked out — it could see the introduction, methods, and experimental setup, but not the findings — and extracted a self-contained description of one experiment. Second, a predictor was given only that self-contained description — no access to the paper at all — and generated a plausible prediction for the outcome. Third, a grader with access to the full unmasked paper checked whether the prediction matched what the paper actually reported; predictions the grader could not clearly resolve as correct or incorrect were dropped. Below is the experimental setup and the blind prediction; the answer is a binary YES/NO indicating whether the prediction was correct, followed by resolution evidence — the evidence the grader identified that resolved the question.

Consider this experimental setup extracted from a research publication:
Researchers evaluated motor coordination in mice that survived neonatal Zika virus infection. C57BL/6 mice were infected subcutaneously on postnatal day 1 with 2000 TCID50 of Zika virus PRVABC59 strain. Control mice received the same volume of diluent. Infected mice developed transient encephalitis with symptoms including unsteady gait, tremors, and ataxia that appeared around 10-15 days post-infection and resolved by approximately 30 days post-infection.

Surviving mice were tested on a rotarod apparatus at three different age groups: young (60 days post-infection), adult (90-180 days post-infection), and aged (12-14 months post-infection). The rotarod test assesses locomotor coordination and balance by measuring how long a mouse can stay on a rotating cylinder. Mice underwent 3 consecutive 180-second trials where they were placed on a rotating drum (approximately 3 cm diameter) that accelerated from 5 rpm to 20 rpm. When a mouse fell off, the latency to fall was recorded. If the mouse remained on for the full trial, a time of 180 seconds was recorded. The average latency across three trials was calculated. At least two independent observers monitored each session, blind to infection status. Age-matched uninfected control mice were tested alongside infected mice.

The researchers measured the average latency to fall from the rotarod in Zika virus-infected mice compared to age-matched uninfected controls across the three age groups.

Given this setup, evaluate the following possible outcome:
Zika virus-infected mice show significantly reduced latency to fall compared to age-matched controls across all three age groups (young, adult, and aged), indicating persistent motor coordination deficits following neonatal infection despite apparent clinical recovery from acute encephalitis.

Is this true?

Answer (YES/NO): YES